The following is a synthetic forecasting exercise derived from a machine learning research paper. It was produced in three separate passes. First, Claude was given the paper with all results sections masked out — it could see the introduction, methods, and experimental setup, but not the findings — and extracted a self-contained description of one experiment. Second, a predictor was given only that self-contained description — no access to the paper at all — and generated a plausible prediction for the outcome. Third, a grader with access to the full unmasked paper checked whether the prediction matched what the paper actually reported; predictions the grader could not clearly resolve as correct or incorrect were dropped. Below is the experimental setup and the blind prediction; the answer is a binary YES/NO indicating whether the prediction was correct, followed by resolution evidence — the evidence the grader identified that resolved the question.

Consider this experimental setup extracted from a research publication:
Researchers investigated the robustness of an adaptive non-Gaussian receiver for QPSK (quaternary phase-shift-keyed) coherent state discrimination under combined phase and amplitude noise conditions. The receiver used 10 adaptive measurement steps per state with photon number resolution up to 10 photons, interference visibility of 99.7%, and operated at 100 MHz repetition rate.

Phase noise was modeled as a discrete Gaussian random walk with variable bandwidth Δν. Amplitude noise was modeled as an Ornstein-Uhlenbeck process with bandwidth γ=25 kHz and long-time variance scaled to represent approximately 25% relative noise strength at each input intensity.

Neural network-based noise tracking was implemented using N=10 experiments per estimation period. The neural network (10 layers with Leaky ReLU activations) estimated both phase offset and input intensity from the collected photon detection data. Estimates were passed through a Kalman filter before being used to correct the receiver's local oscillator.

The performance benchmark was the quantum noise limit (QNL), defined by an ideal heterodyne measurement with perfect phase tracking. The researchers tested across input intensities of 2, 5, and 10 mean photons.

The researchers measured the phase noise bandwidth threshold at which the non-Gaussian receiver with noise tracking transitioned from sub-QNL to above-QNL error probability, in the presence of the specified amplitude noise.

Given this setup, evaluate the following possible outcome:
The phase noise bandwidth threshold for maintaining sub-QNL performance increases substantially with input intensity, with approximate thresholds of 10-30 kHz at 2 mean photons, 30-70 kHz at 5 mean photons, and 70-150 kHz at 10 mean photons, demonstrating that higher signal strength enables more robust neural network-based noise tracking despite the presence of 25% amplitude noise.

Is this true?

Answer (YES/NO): NO